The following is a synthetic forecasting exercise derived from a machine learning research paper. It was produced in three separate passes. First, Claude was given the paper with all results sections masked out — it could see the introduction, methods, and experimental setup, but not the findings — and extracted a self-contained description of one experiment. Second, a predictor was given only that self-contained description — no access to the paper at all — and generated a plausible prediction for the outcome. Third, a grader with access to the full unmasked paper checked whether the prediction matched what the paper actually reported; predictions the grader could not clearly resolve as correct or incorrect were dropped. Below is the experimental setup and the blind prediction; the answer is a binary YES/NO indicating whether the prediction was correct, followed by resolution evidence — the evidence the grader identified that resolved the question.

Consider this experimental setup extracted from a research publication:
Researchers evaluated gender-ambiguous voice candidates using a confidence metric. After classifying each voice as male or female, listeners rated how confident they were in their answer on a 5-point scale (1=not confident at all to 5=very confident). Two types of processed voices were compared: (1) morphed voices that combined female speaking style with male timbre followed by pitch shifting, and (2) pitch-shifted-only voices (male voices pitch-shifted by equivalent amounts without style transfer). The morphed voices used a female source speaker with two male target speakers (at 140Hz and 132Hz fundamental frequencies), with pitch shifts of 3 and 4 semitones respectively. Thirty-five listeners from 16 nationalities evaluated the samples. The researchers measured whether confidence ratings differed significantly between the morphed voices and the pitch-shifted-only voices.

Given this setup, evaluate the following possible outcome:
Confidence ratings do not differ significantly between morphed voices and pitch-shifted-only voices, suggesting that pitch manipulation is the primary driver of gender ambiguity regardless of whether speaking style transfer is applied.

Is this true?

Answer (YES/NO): NO